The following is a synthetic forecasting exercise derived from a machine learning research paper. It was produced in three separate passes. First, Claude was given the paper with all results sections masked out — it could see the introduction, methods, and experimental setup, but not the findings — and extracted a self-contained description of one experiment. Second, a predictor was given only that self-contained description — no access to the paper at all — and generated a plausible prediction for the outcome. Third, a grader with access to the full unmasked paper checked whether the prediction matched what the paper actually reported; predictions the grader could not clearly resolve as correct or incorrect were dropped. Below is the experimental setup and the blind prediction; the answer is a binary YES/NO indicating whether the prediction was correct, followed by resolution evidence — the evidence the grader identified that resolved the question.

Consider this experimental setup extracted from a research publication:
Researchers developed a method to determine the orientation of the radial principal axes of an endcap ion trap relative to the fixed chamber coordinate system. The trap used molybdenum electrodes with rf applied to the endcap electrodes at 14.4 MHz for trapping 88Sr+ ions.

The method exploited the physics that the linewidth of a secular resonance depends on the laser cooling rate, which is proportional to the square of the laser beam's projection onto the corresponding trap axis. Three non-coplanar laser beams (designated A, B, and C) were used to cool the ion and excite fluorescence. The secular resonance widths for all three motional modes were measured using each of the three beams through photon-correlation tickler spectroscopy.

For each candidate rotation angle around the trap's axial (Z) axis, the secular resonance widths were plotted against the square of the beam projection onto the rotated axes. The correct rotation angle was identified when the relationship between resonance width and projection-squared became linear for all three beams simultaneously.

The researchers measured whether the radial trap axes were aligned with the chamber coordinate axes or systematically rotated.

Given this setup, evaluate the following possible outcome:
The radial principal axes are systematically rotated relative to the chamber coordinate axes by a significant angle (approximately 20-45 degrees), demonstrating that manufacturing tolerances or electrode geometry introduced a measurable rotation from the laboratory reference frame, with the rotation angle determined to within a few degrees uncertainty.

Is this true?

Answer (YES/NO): NO